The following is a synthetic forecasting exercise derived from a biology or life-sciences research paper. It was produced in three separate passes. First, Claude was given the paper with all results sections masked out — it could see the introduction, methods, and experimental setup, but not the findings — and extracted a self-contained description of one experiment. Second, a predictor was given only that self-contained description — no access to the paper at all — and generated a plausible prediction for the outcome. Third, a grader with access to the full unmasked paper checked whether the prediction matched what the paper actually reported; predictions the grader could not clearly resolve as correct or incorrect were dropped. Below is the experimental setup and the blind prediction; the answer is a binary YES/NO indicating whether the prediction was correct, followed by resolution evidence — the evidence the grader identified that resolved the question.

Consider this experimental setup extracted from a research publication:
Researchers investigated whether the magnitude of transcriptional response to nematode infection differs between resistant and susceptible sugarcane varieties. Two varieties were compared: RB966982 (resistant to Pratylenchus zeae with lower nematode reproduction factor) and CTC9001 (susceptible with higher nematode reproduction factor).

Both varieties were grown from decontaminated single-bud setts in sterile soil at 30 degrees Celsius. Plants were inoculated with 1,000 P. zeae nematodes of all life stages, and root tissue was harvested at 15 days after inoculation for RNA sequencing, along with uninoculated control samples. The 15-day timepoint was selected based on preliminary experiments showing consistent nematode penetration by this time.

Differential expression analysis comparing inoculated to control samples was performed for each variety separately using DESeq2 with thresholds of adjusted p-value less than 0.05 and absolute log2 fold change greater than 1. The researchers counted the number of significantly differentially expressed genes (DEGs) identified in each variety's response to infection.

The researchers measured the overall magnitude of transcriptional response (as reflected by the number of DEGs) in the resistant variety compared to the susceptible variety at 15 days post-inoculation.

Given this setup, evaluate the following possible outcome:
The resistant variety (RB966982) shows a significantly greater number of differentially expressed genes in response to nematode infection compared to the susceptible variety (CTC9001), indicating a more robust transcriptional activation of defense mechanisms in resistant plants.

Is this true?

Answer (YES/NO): YES